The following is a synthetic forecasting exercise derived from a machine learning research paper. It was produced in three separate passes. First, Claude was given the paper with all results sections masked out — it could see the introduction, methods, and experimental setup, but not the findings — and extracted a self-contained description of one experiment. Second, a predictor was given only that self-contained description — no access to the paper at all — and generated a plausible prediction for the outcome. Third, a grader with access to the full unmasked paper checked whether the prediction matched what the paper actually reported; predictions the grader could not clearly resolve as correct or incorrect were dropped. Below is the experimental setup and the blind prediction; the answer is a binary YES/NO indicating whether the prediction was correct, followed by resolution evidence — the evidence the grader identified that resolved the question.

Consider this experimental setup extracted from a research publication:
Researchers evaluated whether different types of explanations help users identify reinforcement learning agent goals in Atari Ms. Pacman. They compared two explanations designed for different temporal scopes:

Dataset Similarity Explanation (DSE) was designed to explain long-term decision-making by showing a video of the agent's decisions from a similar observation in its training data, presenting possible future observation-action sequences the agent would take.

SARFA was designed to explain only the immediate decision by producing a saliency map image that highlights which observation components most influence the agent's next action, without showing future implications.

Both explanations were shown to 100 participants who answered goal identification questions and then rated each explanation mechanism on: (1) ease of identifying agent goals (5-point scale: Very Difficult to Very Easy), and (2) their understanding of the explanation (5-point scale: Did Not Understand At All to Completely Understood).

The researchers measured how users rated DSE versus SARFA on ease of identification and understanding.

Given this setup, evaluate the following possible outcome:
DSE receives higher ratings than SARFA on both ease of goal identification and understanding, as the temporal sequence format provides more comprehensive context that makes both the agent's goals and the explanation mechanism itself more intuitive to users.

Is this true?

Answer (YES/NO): YES